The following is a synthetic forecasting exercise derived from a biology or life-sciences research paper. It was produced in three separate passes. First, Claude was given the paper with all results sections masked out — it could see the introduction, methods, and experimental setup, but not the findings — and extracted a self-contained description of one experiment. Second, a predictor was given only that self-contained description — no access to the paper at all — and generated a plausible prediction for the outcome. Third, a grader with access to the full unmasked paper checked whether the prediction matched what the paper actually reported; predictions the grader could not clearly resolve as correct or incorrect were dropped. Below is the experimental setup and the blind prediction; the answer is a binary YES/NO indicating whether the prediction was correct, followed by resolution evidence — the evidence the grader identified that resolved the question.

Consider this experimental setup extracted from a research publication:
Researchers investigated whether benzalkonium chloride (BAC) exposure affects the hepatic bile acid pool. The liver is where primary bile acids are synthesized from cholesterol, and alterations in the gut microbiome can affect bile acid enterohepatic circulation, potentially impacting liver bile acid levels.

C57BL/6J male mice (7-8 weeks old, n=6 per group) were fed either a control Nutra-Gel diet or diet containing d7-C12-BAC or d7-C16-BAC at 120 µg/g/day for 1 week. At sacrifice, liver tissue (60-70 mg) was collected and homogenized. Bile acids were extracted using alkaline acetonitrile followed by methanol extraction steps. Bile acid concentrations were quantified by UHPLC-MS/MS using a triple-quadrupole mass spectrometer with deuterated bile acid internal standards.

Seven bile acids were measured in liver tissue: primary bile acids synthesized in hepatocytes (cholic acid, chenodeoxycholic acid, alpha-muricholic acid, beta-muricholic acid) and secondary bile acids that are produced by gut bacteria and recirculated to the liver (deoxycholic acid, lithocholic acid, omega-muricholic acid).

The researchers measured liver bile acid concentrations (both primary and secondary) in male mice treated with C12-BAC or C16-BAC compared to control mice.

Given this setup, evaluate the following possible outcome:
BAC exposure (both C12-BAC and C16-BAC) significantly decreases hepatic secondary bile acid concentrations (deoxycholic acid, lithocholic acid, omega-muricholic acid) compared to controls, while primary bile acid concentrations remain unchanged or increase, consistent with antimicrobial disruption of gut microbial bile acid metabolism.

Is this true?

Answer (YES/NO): NO